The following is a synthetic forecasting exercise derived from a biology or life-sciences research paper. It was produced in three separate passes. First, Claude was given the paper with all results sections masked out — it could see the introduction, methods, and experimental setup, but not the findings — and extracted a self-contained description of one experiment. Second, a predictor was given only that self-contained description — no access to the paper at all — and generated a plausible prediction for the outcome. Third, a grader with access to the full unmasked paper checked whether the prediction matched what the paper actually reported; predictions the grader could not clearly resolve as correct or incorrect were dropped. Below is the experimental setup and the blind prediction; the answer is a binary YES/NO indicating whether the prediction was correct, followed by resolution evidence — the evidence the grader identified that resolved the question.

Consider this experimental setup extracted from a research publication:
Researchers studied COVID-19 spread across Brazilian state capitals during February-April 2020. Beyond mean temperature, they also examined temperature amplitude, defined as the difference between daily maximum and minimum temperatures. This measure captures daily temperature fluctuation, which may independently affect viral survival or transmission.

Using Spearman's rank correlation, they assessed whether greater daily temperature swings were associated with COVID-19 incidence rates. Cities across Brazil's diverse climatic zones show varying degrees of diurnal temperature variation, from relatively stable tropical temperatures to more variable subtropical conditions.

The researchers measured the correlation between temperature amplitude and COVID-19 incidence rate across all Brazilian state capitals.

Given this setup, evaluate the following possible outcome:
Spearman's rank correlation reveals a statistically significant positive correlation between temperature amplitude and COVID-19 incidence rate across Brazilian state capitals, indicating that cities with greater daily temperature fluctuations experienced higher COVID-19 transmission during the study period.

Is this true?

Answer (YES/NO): NO